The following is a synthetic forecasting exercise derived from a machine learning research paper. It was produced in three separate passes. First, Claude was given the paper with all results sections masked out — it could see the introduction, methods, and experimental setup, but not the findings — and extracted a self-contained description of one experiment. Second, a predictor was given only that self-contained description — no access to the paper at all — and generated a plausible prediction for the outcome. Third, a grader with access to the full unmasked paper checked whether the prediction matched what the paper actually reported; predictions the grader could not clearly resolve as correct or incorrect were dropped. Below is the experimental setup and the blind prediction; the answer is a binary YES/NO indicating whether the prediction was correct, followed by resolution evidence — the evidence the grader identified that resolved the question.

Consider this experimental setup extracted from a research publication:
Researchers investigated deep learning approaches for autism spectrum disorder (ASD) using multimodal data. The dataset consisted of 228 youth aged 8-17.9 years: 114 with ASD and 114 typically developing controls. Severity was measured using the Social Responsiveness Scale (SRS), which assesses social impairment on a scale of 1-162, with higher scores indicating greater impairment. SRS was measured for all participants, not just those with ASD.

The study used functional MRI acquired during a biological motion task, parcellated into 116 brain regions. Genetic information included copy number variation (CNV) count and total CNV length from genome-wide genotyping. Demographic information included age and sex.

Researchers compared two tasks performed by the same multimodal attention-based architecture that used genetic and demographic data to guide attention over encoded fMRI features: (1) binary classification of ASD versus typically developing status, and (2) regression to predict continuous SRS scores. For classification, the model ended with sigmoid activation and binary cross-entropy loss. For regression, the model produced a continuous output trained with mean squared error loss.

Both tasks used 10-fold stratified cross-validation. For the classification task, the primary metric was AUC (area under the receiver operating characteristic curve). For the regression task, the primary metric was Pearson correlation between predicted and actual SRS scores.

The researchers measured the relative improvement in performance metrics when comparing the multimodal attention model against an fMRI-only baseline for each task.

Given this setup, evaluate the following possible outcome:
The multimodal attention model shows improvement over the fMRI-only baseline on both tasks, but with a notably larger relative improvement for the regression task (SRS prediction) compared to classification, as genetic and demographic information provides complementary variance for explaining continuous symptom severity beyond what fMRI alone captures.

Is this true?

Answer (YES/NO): NO